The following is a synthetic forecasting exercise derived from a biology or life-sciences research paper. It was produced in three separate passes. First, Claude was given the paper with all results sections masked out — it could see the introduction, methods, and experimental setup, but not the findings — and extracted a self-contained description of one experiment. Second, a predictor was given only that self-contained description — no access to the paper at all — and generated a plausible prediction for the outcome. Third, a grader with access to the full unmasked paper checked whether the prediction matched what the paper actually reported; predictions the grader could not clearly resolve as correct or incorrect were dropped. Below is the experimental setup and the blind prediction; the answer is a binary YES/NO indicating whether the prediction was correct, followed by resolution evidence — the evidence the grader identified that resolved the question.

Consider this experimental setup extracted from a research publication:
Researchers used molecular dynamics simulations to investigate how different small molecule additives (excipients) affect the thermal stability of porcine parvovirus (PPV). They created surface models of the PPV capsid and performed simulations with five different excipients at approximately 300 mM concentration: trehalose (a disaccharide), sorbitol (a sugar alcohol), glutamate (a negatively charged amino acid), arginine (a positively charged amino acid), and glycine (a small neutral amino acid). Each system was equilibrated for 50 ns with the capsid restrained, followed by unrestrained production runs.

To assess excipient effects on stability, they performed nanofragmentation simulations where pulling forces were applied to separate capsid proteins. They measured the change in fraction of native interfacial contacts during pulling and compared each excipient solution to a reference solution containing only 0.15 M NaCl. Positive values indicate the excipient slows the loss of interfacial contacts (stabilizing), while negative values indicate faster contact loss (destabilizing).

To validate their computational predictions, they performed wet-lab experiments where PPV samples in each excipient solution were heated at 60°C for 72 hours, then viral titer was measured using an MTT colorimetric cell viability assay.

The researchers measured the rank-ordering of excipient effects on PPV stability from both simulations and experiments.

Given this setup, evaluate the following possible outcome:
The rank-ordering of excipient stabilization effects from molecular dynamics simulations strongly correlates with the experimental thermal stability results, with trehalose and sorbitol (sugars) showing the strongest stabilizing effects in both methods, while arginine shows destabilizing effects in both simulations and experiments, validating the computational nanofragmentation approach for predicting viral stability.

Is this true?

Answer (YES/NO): YES